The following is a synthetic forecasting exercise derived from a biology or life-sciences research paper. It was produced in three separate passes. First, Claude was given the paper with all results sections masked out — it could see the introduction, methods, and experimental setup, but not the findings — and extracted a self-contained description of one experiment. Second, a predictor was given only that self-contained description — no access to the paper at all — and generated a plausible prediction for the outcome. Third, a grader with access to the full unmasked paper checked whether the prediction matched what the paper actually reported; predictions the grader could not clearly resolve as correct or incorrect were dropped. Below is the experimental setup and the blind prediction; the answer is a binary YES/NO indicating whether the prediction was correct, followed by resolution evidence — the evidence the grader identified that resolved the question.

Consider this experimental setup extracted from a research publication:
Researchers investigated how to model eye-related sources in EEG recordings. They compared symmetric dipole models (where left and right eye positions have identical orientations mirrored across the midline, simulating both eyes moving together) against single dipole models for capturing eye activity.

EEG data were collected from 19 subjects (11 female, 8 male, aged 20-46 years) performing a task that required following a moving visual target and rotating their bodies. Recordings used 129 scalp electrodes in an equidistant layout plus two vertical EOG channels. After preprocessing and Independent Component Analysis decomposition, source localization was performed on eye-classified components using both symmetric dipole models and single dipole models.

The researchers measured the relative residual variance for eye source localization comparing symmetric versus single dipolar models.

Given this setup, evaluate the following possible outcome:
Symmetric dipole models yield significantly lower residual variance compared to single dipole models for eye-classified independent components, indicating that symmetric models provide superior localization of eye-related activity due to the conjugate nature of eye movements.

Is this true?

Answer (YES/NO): NO